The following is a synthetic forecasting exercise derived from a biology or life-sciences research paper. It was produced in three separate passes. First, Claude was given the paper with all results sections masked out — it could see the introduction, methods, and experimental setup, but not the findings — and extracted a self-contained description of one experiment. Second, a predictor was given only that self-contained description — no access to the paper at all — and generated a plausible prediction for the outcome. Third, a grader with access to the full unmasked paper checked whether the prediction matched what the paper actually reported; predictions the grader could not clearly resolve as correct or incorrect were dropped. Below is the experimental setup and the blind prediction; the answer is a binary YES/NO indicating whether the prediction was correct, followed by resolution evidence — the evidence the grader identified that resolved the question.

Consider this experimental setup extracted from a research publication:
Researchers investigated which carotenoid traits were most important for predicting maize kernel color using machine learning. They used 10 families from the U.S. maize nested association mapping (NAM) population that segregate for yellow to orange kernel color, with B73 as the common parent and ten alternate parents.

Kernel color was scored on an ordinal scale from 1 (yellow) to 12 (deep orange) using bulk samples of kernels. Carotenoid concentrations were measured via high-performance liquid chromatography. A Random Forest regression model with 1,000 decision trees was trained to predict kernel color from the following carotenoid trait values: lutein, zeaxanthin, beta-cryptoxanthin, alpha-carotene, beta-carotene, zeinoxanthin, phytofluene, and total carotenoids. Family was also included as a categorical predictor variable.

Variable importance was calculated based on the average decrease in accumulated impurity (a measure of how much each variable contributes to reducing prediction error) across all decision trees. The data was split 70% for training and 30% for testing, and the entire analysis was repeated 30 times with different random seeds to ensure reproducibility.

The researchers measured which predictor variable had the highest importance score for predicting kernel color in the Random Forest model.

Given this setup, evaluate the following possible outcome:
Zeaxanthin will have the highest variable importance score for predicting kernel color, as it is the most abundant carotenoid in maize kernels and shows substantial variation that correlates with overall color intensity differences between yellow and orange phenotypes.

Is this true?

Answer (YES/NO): YES